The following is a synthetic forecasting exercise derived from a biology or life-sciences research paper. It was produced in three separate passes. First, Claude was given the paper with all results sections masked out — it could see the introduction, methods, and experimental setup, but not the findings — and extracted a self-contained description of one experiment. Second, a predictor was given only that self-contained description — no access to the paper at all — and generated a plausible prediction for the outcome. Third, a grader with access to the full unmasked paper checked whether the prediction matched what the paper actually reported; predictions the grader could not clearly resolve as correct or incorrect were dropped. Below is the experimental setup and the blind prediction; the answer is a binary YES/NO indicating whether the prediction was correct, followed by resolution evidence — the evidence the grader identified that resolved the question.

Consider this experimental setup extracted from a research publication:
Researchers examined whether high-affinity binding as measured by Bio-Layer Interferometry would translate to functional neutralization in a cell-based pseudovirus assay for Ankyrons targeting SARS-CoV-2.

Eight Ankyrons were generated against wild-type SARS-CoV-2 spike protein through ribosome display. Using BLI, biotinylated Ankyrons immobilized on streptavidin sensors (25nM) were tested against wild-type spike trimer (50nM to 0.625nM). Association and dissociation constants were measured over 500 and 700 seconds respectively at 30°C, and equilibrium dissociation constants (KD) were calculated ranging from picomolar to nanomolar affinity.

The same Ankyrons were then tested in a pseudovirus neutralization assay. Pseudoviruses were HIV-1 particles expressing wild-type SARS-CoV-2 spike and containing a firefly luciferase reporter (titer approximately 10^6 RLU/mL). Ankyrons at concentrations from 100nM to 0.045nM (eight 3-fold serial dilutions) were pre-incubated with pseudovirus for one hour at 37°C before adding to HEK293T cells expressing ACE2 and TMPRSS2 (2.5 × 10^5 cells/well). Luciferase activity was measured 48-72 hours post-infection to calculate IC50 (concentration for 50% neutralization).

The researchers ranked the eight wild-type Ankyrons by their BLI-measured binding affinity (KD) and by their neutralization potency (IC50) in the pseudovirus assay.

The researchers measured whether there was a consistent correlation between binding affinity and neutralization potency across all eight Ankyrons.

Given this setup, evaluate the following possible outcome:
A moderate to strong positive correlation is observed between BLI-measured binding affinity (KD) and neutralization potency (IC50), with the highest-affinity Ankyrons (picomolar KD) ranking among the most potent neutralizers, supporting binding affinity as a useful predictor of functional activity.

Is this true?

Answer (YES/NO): YES